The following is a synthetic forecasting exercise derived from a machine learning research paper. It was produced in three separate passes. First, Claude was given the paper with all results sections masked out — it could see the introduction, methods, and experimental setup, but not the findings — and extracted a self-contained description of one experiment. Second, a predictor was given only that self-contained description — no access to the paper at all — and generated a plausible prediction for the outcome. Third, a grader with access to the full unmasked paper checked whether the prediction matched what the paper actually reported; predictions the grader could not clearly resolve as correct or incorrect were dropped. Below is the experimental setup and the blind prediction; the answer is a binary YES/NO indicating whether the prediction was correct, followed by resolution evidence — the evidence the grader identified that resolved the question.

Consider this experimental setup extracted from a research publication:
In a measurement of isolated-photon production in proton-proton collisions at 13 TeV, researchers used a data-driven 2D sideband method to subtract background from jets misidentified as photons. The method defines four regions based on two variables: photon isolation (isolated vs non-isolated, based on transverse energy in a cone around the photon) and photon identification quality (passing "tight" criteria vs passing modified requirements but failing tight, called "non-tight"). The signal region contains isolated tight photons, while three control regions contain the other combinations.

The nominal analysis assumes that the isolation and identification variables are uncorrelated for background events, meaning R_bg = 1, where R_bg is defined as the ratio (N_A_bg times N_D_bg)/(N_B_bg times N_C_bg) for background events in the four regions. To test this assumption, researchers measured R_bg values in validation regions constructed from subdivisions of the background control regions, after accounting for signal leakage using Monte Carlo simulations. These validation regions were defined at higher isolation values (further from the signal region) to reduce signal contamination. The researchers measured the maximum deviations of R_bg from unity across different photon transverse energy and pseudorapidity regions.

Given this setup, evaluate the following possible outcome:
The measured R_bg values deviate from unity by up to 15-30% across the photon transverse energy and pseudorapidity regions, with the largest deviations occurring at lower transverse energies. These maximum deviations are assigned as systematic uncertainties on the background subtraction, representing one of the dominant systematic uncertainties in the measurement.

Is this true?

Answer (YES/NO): NO